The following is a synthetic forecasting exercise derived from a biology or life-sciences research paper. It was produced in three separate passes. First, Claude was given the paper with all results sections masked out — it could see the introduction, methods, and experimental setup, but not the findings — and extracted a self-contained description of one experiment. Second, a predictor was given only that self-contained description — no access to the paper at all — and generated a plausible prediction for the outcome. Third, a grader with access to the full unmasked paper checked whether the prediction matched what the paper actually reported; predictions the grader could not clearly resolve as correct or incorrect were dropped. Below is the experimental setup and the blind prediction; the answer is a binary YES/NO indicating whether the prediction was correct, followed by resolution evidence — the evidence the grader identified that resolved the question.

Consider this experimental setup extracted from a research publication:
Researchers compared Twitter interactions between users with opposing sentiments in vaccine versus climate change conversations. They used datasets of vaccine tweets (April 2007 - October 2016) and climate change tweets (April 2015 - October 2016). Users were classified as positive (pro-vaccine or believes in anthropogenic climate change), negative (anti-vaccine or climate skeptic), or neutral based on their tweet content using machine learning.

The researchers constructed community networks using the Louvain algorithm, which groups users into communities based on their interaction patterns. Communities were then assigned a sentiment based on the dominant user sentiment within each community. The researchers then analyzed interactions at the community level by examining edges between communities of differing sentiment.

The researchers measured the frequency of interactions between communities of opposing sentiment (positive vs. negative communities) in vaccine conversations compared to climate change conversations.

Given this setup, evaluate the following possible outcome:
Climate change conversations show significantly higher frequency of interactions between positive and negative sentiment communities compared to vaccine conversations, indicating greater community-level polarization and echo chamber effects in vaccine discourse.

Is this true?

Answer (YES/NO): YES